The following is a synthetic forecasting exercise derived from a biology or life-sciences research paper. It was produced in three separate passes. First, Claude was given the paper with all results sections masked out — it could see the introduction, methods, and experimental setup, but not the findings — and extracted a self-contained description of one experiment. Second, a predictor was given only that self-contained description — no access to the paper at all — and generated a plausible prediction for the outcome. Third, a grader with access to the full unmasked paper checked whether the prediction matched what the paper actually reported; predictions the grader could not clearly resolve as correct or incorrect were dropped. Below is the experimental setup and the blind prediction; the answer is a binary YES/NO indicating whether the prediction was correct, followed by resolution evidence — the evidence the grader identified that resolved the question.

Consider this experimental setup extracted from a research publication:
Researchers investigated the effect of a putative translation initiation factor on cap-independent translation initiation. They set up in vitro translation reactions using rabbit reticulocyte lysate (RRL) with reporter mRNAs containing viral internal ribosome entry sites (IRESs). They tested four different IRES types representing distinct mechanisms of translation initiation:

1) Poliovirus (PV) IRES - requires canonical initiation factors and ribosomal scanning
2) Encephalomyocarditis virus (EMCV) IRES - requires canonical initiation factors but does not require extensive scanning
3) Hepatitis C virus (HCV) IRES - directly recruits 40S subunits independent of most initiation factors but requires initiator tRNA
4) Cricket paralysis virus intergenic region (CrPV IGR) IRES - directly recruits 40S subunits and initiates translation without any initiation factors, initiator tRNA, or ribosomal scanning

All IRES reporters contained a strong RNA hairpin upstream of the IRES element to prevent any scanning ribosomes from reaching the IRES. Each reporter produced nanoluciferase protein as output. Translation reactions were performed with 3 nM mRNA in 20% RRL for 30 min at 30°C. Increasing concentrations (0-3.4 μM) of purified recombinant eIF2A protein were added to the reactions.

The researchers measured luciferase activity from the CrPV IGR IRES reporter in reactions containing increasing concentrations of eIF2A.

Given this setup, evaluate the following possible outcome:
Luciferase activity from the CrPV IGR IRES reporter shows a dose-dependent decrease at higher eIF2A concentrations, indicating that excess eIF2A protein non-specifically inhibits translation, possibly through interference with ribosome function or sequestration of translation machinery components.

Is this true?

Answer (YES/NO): NO